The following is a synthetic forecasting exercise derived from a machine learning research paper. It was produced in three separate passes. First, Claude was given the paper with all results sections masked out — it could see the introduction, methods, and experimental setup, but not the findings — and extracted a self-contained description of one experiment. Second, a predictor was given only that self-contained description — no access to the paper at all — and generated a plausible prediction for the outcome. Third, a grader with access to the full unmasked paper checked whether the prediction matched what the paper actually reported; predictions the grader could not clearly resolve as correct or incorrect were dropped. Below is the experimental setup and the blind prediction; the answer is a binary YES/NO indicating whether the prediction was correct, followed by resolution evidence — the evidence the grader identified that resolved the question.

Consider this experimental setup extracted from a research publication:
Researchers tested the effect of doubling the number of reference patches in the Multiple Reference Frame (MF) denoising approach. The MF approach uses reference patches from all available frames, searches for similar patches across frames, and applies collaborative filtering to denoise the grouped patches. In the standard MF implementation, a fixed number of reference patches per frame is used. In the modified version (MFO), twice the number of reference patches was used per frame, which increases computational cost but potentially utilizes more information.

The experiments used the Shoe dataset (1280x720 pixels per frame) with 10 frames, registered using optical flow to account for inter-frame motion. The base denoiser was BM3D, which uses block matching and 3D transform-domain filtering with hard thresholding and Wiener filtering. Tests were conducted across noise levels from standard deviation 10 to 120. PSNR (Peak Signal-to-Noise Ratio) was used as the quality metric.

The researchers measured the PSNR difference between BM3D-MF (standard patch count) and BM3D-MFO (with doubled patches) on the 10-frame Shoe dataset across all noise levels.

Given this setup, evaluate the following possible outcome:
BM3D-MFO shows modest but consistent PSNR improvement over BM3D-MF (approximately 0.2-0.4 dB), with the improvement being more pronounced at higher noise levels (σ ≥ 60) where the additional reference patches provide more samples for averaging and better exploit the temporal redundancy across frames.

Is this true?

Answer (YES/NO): NO